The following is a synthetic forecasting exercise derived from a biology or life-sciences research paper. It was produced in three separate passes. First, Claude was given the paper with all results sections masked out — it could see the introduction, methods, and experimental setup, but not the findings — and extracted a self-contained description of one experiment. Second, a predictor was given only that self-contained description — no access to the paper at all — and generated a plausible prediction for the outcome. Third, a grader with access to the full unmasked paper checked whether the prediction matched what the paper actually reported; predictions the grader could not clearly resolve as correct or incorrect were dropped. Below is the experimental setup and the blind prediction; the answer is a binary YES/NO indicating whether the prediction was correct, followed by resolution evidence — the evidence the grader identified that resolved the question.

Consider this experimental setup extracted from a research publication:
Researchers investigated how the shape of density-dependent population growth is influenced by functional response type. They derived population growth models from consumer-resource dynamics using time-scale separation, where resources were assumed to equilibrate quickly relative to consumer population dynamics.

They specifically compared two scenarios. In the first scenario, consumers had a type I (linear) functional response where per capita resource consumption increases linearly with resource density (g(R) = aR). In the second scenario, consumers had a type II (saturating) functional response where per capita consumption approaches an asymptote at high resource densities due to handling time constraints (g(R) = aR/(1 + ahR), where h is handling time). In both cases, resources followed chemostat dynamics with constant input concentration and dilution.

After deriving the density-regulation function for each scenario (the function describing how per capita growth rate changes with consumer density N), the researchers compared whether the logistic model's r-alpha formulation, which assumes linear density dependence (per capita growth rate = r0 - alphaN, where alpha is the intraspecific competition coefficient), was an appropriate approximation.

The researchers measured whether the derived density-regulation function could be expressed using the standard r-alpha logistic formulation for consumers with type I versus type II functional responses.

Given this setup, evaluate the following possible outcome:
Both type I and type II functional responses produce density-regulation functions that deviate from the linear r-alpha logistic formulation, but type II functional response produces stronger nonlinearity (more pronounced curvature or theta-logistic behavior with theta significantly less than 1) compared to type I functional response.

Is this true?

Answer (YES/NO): NO